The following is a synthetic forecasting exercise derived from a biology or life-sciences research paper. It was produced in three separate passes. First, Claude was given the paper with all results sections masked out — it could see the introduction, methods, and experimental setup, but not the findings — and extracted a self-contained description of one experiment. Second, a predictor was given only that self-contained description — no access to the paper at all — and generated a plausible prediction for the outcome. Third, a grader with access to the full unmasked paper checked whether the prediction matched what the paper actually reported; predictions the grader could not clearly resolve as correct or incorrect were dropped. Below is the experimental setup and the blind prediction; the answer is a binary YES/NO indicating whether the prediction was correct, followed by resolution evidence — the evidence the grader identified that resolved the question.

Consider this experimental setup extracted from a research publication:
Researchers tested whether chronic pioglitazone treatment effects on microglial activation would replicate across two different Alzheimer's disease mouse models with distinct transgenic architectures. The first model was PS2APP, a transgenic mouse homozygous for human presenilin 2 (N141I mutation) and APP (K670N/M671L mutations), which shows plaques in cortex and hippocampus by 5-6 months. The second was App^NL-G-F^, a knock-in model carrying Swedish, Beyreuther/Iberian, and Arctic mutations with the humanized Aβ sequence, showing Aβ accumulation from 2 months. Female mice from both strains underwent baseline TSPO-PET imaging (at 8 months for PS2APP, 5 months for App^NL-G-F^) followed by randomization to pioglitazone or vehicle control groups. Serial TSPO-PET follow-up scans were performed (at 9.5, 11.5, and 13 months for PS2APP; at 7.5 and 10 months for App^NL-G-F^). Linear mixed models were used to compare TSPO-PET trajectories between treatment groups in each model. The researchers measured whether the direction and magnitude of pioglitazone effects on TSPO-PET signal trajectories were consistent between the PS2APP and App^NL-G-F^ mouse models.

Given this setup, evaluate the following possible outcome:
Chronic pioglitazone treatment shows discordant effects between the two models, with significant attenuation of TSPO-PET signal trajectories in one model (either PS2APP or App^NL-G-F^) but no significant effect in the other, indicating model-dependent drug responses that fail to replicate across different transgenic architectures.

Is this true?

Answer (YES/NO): NO